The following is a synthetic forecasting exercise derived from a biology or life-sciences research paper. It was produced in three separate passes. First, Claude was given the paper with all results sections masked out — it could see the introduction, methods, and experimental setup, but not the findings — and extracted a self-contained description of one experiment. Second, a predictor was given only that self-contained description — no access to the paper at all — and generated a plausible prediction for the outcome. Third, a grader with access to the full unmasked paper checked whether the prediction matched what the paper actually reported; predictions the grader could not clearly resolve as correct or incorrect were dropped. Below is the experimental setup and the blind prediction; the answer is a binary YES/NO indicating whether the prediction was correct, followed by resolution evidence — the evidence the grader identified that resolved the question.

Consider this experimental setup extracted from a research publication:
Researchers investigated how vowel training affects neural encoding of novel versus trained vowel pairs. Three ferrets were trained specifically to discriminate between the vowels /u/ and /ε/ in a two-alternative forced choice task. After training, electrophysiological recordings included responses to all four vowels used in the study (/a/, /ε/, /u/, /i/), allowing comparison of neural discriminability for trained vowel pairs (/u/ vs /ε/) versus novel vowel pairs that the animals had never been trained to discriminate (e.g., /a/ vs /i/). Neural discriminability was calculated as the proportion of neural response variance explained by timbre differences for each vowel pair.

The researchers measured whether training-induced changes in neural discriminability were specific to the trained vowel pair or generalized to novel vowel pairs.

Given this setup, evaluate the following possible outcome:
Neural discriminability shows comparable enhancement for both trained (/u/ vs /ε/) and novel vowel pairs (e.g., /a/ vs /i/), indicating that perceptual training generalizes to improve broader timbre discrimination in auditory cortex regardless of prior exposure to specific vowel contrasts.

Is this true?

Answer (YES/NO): NO